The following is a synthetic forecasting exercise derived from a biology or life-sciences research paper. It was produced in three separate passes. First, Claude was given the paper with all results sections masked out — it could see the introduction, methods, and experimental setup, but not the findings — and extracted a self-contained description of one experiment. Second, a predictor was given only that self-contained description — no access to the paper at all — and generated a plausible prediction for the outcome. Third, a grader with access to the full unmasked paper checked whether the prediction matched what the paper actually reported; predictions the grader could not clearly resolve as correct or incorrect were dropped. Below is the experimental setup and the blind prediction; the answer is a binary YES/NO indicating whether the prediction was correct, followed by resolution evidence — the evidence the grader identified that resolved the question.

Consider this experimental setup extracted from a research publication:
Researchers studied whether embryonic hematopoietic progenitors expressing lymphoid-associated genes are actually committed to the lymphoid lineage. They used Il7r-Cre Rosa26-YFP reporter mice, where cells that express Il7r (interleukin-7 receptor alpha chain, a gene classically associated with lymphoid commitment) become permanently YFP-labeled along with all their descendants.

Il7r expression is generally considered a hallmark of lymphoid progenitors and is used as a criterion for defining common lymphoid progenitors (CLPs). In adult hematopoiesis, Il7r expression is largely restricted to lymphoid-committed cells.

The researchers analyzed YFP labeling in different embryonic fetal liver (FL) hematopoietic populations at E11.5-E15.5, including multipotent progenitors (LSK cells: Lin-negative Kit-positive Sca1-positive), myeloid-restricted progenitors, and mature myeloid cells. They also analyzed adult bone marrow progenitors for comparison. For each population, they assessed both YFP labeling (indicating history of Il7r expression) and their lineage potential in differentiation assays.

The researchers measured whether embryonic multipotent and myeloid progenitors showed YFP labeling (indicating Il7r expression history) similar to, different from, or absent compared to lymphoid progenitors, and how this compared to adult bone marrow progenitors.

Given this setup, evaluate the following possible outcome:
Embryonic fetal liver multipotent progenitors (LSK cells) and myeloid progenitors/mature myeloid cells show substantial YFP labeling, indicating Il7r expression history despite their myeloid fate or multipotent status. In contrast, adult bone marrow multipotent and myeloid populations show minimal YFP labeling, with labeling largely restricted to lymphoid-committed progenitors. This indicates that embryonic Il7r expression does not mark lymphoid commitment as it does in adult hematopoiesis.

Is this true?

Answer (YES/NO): YES